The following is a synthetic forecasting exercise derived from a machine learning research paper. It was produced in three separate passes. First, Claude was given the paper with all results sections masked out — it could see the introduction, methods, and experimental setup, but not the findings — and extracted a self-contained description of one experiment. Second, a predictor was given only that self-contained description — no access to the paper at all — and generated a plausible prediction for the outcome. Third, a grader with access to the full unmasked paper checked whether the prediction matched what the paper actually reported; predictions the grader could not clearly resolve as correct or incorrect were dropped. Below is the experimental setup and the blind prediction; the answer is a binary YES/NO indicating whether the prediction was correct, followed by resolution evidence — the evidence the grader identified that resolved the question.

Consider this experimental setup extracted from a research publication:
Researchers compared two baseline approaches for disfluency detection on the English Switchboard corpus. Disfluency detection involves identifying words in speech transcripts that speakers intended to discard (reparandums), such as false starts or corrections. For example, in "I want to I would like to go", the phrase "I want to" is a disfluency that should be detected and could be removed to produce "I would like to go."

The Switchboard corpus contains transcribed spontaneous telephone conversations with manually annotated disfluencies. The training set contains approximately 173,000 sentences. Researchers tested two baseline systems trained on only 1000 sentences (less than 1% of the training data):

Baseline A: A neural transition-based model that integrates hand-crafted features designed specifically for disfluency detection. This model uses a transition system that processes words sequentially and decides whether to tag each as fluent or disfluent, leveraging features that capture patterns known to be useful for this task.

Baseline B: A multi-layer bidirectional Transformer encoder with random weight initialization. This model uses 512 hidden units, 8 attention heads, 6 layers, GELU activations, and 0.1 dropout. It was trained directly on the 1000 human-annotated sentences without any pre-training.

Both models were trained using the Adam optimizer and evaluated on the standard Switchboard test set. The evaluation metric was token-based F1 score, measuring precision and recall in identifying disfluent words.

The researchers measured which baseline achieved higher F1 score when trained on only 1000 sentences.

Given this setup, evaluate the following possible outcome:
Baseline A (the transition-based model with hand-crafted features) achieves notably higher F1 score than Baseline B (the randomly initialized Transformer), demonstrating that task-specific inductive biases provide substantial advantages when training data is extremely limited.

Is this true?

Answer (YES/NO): YES